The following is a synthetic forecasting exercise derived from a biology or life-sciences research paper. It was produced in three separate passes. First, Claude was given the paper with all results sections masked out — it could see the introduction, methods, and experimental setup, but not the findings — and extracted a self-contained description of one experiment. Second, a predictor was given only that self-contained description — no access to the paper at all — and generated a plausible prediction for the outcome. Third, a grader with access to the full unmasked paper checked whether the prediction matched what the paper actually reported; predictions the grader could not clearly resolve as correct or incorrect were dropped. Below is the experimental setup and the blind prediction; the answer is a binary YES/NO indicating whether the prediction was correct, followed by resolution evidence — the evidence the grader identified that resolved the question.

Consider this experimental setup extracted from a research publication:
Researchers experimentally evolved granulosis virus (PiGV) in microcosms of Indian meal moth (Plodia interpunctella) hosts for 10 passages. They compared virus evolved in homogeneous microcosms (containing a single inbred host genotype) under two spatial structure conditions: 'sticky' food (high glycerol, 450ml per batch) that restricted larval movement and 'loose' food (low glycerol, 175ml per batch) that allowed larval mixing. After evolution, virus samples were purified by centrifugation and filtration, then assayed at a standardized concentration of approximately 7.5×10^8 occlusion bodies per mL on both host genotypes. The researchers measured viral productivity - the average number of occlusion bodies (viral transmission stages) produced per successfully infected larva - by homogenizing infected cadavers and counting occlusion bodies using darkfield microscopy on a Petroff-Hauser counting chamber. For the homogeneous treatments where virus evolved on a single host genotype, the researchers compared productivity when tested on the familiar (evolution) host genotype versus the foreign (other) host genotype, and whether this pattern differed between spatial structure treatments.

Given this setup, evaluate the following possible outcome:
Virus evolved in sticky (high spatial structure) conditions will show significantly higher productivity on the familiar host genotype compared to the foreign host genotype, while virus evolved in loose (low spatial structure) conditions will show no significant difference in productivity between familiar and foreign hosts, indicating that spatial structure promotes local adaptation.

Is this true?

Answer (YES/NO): NO